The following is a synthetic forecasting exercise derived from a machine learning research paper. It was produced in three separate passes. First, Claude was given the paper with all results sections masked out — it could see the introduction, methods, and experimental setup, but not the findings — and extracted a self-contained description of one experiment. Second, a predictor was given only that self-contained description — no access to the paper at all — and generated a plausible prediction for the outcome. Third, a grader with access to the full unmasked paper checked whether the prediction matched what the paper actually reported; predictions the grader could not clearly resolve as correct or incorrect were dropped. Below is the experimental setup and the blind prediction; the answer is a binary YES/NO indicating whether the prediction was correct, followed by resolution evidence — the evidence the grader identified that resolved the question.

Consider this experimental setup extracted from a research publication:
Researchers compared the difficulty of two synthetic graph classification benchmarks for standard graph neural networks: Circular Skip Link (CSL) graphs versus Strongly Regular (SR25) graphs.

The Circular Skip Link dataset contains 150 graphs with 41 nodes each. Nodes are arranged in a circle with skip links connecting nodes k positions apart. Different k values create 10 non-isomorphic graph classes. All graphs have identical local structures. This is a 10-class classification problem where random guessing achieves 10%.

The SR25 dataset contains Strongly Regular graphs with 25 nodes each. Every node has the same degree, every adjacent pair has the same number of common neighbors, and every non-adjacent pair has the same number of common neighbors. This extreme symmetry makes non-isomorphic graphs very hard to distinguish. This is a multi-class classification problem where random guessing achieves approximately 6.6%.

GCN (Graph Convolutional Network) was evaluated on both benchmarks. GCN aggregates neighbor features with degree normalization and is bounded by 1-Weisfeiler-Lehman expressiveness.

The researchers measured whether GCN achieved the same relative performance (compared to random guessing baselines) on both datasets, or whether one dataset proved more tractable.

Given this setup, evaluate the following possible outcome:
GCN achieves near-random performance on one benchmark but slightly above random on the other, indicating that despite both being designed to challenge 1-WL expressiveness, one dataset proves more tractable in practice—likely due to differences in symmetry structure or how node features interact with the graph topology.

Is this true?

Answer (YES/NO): NO